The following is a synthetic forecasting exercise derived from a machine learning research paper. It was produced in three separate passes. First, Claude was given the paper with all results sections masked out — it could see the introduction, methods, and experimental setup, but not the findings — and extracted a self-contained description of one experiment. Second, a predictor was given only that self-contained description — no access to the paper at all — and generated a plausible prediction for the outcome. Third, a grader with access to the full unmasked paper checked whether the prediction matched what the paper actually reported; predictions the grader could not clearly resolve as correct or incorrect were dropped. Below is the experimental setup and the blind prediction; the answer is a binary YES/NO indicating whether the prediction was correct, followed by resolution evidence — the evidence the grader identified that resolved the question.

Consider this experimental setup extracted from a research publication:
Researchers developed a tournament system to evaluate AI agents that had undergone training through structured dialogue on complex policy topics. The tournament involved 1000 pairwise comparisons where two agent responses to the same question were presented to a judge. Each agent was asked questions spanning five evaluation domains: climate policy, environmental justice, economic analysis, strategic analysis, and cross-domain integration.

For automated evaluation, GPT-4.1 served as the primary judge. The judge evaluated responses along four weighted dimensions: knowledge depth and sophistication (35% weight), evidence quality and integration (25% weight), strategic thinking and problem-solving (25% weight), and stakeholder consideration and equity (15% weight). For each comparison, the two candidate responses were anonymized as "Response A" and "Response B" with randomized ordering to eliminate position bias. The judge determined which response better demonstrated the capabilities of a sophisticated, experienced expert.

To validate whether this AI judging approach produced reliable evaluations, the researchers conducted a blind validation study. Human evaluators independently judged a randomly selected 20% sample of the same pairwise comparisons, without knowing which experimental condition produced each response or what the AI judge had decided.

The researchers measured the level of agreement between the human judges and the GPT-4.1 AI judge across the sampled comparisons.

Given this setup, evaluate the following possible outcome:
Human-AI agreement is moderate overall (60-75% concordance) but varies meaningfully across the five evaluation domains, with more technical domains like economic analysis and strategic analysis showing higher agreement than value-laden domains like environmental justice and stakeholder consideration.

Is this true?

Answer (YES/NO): NO